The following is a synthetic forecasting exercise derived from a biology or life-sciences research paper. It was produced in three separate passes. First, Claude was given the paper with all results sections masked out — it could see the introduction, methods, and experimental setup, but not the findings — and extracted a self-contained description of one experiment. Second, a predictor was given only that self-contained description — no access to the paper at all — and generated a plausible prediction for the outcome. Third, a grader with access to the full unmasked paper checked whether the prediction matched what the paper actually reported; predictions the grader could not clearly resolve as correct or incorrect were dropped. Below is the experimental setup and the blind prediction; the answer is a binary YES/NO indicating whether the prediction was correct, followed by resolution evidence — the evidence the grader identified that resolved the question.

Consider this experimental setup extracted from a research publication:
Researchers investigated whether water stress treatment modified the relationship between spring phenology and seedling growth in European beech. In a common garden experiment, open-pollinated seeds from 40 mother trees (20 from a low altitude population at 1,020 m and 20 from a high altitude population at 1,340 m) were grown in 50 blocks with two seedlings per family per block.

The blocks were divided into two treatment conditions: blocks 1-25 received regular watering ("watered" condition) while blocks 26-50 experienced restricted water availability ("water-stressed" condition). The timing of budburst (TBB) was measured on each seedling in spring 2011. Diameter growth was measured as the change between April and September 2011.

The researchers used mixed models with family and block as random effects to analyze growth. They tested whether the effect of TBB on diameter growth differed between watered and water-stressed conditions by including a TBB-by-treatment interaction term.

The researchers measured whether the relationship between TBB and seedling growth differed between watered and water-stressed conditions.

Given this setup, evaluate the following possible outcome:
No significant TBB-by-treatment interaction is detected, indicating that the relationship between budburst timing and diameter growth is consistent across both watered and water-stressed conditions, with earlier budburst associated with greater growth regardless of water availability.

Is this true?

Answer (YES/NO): NO